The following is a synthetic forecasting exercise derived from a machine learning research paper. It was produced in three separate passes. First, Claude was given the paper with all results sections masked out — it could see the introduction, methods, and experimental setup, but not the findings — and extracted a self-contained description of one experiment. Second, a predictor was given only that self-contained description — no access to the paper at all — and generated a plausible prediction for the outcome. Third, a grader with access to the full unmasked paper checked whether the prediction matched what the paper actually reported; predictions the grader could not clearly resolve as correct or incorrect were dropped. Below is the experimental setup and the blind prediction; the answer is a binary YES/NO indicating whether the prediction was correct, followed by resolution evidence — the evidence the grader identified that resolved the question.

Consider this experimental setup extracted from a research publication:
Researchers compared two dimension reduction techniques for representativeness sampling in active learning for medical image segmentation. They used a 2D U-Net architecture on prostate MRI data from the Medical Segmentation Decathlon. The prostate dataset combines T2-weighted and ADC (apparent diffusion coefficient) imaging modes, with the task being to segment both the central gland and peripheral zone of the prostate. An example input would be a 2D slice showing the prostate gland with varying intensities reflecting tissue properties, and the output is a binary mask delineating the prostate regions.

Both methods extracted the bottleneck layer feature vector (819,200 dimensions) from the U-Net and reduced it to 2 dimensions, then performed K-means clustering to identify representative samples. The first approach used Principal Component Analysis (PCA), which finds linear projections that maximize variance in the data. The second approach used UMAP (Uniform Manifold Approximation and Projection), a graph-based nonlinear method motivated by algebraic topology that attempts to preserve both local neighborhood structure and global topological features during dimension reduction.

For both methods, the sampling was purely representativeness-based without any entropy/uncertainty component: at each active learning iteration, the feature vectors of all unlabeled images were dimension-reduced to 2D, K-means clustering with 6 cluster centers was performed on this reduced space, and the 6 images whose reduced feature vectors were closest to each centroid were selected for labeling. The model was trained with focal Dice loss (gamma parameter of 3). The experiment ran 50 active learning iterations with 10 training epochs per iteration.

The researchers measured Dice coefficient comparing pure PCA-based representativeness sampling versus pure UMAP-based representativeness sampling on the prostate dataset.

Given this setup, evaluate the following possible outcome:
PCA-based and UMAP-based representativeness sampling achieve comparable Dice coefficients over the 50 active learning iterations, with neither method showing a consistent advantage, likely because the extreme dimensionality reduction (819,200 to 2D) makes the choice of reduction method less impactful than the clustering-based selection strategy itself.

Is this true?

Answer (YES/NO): YES